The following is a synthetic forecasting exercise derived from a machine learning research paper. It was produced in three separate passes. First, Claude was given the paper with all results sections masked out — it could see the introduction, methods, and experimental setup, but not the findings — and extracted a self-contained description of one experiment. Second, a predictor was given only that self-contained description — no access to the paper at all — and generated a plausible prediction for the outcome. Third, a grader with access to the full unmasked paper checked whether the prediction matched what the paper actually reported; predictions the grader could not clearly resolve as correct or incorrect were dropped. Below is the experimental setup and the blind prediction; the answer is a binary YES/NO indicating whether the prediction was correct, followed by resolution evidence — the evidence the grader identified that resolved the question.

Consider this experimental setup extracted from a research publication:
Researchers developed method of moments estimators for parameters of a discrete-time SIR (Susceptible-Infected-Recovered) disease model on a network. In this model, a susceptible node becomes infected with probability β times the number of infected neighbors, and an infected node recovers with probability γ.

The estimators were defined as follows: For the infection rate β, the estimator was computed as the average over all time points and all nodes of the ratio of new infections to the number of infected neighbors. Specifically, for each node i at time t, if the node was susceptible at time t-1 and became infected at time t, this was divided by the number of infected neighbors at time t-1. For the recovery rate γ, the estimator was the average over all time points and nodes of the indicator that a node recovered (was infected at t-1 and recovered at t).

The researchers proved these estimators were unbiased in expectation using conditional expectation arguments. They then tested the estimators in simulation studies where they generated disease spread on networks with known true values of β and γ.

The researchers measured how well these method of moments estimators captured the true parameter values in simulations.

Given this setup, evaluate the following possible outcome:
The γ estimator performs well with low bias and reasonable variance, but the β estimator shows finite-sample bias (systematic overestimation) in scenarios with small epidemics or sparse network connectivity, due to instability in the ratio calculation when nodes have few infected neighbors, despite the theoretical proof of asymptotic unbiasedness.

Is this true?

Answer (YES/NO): NO